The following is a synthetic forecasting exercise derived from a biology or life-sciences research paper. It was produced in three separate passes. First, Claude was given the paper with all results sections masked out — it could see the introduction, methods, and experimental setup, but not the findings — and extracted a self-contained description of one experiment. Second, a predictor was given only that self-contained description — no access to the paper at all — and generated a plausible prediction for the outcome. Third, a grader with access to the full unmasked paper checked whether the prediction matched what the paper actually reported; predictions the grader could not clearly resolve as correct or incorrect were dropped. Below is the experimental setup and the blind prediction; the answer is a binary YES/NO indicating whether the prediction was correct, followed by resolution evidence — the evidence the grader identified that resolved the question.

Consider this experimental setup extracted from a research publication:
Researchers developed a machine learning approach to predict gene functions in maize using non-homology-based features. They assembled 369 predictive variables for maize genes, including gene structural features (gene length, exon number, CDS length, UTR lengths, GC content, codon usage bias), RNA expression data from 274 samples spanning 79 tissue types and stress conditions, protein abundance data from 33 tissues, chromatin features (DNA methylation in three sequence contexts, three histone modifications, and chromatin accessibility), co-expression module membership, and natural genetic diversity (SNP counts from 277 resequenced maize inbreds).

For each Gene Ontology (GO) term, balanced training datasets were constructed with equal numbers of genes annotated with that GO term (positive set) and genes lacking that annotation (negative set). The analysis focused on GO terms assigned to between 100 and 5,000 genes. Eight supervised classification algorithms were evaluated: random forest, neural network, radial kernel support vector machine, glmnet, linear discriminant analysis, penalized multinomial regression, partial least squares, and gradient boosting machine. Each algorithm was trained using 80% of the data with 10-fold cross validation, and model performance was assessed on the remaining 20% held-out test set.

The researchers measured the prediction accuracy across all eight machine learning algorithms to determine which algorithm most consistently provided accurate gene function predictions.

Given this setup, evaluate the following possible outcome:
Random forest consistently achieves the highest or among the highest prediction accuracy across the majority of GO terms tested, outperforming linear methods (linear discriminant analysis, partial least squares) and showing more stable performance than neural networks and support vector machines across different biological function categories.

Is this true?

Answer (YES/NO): YES